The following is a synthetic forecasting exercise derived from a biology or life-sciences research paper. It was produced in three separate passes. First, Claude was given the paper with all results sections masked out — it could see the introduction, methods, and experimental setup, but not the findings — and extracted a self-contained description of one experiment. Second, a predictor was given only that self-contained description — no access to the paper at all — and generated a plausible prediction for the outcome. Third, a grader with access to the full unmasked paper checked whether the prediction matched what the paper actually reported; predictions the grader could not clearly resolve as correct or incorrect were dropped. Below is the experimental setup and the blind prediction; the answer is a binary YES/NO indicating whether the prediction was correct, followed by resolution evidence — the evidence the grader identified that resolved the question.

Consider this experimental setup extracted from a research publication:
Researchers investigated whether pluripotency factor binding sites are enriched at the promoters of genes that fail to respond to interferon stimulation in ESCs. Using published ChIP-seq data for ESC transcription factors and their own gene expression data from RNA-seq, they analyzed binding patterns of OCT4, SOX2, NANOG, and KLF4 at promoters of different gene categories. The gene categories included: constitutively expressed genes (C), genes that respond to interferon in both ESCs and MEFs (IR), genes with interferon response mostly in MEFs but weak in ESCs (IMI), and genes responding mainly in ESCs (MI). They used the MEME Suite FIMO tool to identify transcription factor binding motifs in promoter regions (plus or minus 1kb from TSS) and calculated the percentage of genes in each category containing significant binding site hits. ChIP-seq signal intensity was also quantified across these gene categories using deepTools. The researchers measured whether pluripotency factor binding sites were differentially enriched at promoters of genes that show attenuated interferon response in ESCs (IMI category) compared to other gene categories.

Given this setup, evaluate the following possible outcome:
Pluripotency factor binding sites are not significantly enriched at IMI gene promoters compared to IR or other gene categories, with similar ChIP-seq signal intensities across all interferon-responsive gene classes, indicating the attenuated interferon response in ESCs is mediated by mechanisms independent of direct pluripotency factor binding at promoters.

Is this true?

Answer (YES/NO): NO